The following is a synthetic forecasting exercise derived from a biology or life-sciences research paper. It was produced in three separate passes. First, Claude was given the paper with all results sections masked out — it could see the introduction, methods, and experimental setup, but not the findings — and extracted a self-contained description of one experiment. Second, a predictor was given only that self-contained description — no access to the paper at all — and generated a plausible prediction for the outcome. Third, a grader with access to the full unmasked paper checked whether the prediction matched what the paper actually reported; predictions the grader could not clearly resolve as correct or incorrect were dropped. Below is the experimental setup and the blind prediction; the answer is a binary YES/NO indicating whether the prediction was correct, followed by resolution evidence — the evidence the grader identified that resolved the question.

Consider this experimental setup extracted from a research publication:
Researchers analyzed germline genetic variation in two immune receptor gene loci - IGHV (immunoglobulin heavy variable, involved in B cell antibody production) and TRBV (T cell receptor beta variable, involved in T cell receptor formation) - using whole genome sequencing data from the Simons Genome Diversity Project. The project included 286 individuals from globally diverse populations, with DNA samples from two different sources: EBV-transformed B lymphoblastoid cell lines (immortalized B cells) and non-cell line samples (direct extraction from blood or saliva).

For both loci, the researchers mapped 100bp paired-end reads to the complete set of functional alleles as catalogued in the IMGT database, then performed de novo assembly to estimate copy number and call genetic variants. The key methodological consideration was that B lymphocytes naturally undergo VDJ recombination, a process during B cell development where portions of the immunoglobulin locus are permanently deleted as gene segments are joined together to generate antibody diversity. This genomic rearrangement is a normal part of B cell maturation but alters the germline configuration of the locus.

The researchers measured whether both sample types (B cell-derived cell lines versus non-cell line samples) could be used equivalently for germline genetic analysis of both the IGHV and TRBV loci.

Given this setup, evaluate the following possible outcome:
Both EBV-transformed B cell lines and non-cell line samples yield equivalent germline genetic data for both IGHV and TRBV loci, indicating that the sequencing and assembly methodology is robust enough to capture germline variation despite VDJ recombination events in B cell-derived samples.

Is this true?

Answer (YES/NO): NO